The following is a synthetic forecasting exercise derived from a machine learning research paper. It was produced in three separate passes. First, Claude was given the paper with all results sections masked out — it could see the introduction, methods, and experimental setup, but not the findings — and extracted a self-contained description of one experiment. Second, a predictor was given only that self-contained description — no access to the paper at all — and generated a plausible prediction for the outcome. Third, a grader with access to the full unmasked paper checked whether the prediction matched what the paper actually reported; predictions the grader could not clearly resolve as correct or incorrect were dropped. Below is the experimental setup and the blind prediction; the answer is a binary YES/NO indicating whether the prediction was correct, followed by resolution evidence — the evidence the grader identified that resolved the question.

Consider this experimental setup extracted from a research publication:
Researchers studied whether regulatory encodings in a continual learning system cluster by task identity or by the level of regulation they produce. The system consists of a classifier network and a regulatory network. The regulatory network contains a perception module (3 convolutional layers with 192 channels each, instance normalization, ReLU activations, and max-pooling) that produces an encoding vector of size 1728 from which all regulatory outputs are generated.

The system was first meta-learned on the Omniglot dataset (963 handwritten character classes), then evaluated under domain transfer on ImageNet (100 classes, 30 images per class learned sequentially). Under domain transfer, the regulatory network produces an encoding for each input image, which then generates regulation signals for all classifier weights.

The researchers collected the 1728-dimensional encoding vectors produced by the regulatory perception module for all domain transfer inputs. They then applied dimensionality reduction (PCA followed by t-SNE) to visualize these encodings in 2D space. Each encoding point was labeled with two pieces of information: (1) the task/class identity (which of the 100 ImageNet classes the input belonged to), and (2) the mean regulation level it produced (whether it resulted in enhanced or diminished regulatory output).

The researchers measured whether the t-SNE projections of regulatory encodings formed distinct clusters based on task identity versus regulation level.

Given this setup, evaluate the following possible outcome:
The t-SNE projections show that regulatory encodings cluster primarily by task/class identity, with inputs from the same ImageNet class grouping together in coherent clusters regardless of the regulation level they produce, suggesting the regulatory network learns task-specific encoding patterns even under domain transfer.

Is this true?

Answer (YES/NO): NO